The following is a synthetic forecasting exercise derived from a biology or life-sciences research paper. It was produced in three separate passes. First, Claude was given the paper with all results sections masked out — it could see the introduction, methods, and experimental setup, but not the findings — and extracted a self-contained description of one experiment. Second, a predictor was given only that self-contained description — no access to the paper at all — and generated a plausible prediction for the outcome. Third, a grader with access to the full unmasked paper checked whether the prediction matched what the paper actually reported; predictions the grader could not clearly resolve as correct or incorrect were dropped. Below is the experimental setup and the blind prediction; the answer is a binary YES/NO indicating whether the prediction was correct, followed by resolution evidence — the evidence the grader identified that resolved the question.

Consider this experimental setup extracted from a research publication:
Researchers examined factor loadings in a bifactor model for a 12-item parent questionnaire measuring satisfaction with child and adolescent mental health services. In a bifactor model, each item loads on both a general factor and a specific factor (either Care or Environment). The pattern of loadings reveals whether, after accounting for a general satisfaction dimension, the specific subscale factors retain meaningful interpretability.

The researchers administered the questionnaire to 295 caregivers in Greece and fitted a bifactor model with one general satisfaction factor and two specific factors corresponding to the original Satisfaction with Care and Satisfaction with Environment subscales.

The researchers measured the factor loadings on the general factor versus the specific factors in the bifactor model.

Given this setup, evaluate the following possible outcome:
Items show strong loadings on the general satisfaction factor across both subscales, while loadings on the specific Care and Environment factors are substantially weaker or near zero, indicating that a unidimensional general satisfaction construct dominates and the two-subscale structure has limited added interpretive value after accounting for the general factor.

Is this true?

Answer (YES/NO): YES